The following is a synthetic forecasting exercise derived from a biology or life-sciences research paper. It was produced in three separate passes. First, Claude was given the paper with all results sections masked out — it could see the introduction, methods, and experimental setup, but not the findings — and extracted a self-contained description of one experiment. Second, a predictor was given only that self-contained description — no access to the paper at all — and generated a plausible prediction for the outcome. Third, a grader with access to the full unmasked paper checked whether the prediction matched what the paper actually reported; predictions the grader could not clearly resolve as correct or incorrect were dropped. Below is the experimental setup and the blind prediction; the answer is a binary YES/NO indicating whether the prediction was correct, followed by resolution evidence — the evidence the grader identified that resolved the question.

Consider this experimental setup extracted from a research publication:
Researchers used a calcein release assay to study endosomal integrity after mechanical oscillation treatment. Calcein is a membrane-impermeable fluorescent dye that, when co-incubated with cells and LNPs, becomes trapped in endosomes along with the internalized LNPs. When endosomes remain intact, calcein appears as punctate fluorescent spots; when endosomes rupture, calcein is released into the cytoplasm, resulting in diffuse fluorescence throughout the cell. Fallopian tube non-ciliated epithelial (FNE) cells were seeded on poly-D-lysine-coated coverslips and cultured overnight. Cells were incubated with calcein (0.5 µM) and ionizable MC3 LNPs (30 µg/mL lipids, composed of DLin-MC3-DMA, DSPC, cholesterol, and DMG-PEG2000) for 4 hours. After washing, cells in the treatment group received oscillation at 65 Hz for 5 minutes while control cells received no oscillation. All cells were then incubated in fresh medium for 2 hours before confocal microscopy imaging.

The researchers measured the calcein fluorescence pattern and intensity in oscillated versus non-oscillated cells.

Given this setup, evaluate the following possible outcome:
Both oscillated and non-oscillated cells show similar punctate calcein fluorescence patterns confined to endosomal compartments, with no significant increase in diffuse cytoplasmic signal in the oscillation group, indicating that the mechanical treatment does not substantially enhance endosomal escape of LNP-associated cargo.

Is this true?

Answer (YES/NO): NO